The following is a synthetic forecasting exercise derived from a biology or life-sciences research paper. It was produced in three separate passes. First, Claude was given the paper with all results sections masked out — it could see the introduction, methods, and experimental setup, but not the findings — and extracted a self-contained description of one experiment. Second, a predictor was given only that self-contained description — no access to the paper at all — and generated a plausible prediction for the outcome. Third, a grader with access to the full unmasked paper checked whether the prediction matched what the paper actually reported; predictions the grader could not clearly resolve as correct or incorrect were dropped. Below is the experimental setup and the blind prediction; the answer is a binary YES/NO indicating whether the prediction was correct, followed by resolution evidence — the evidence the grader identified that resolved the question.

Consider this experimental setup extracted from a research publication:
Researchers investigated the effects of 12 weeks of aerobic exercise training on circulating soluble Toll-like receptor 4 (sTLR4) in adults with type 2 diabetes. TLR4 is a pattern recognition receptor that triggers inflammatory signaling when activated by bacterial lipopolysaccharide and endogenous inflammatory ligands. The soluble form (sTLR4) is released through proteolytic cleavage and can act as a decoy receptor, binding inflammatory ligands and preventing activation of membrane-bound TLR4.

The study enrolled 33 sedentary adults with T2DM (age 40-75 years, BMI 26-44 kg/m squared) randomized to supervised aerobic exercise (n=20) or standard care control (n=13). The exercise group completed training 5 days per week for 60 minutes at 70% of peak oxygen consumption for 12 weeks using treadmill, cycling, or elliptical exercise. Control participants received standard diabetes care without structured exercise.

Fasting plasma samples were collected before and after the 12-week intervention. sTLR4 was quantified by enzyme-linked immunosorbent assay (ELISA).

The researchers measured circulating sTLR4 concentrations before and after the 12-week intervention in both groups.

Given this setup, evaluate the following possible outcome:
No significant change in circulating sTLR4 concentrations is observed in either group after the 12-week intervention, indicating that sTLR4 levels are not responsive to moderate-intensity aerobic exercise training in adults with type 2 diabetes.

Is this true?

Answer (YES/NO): YES